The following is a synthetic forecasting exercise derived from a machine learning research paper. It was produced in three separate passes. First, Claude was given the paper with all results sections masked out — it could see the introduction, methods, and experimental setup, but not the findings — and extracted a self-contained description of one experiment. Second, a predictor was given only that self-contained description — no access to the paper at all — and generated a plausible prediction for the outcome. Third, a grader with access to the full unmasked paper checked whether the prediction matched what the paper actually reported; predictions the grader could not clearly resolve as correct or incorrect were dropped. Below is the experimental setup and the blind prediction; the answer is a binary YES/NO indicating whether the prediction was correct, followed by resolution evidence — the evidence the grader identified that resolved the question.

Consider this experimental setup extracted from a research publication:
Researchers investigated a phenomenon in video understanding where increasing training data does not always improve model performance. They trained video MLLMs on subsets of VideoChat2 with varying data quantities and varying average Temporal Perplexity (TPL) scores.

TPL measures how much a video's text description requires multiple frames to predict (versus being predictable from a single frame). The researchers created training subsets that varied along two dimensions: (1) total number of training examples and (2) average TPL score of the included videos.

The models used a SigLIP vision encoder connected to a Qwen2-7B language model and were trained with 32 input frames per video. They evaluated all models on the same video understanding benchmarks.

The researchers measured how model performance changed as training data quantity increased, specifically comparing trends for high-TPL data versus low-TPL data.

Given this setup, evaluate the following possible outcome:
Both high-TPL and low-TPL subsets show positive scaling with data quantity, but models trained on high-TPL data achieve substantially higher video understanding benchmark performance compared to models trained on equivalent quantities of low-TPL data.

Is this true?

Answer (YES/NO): NO